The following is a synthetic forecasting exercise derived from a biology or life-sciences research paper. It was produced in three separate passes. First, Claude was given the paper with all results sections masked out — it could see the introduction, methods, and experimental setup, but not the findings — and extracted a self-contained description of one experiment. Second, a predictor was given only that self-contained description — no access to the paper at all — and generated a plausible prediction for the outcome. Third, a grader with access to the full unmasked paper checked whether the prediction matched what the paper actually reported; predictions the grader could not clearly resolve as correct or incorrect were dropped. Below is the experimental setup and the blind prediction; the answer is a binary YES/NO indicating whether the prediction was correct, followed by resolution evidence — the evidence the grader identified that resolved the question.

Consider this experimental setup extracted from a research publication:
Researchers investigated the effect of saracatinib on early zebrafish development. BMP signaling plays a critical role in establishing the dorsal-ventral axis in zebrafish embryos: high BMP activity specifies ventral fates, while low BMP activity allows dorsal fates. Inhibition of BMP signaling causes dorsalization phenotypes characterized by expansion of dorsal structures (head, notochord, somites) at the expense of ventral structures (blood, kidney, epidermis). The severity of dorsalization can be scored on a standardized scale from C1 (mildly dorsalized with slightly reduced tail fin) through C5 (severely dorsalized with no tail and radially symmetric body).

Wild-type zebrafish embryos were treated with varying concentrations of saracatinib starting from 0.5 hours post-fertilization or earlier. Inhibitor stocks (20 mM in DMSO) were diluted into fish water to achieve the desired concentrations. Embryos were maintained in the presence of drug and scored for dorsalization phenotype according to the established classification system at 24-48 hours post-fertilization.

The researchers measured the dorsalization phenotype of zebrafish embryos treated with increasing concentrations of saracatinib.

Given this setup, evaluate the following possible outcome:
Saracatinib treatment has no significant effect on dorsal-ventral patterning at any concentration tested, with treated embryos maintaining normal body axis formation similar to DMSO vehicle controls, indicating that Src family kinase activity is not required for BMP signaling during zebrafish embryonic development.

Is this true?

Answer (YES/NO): NO